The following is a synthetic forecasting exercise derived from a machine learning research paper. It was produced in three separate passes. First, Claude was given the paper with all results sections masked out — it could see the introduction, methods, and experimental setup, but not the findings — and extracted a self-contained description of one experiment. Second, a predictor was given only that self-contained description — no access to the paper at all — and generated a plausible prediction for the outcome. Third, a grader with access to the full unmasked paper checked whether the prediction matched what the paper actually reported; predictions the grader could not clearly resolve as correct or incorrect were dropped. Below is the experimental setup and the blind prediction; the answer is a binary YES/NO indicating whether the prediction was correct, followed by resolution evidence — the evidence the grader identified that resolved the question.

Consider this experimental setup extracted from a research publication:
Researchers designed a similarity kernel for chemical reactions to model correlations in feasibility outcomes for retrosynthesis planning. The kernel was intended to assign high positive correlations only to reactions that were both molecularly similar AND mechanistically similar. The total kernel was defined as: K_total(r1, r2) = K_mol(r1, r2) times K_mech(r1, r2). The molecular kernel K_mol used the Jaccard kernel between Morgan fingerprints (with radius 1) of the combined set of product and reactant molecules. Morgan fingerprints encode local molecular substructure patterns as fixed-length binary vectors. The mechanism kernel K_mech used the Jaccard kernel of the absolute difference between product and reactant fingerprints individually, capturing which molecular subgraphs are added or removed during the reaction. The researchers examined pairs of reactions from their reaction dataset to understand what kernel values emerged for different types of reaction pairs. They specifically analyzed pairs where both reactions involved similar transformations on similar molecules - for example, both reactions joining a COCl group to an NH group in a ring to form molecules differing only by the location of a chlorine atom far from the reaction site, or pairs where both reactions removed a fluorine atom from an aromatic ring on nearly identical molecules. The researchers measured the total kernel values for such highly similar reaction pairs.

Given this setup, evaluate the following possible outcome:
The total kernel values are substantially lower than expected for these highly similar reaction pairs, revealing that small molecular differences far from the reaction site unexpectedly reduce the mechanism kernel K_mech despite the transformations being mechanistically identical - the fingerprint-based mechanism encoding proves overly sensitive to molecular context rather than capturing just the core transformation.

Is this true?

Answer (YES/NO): NO